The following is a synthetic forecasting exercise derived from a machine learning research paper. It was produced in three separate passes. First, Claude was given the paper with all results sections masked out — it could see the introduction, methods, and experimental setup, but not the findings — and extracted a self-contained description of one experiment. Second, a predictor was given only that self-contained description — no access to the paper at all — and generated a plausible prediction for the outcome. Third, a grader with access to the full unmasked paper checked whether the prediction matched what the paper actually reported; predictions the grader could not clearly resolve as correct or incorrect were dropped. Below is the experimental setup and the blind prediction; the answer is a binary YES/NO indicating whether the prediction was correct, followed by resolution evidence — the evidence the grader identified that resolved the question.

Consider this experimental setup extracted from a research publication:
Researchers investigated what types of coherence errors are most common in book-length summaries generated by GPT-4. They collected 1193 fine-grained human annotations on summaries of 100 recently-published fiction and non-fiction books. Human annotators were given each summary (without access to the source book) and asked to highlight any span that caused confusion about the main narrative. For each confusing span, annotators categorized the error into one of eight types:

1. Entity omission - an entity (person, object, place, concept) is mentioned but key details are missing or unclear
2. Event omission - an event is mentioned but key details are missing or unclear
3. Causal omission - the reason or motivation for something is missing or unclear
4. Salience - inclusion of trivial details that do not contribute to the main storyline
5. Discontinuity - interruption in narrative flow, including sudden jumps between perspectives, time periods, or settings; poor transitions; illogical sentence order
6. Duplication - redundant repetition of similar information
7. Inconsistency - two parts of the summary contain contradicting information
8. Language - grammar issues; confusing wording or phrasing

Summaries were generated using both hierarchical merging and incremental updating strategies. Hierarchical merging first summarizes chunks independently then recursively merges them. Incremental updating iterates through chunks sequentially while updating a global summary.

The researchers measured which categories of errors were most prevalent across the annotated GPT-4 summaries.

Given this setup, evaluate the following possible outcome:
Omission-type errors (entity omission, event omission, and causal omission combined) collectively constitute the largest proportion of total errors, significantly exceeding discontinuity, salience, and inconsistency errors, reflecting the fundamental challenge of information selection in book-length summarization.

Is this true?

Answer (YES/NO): YES